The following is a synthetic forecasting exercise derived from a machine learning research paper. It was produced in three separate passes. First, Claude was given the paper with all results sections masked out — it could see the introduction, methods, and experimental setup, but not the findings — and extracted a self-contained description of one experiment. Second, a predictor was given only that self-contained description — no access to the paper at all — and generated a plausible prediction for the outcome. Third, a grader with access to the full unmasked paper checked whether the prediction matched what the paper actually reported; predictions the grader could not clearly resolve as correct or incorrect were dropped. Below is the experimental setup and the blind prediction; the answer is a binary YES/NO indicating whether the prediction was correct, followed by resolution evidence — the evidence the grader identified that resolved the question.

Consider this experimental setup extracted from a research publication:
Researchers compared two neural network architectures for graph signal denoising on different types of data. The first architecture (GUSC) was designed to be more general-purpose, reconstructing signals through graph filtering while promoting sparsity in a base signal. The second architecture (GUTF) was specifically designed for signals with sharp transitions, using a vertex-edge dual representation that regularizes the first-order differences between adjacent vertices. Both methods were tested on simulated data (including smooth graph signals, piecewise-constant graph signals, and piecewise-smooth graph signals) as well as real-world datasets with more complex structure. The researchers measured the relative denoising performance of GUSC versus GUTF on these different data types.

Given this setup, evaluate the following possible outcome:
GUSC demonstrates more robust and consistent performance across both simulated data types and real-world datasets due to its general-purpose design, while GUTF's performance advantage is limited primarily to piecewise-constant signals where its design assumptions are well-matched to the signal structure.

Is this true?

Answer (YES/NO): NO